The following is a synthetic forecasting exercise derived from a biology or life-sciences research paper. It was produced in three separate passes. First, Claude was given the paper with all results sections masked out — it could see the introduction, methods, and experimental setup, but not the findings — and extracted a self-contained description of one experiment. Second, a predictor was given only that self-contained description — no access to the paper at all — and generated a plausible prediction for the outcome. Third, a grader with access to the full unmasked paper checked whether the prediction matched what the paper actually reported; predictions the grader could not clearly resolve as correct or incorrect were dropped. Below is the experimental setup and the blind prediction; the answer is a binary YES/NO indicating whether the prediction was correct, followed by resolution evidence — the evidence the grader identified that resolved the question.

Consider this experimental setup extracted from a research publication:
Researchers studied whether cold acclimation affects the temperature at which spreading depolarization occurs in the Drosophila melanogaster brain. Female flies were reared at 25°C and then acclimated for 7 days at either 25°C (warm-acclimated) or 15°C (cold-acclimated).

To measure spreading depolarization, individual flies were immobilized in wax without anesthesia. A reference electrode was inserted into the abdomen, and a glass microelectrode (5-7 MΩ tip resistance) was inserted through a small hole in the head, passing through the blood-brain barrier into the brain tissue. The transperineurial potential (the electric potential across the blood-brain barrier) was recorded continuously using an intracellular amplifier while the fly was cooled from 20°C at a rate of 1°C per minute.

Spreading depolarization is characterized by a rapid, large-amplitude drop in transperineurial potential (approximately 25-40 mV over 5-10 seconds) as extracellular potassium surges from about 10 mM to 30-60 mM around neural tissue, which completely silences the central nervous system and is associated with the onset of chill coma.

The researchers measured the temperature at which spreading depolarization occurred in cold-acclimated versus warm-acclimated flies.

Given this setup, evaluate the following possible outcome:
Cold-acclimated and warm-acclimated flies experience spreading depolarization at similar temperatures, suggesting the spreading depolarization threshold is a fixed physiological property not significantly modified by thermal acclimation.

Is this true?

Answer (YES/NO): NO